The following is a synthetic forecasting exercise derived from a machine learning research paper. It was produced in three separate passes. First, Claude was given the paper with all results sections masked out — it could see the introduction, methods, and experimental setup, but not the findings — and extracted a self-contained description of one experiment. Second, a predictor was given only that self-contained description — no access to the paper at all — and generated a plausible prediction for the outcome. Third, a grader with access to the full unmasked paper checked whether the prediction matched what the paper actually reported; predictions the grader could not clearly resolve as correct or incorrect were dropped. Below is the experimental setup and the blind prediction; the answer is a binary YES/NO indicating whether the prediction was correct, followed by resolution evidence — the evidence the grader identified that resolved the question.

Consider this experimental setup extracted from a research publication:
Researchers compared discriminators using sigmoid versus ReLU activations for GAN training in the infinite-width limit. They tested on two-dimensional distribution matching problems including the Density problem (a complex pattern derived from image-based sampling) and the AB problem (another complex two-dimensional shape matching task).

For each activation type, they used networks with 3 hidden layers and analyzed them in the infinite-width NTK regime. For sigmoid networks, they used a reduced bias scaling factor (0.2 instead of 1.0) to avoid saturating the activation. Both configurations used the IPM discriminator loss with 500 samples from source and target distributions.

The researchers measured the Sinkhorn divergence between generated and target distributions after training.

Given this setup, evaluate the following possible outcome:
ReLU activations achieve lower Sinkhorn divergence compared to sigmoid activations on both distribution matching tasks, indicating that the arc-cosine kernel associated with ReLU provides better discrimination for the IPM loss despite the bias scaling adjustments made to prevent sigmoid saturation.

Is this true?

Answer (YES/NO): YES